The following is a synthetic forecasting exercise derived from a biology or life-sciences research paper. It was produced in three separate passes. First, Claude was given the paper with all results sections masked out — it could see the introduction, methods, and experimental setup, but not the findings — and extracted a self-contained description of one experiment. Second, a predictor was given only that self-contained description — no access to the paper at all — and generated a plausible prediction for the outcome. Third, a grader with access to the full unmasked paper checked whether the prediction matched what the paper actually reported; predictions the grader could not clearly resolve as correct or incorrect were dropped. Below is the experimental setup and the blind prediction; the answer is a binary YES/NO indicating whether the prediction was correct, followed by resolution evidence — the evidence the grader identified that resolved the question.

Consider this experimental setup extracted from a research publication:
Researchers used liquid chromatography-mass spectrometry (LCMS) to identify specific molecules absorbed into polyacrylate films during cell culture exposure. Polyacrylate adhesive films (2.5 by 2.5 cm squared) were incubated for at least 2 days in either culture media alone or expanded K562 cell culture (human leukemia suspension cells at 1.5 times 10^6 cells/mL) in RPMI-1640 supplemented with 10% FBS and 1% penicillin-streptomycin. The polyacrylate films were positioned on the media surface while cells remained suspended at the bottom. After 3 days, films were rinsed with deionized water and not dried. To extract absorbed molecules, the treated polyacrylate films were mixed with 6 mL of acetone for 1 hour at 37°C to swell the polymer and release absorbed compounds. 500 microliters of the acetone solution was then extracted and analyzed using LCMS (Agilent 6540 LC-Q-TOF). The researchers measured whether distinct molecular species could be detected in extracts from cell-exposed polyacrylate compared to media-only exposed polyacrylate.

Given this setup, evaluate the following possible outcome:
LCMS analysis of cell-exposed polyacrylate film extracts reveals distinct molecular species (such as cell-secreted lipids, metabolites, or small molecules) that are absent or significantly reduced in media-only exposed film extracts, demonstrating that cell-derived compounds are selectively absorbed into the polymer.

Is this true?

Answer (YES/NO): YES